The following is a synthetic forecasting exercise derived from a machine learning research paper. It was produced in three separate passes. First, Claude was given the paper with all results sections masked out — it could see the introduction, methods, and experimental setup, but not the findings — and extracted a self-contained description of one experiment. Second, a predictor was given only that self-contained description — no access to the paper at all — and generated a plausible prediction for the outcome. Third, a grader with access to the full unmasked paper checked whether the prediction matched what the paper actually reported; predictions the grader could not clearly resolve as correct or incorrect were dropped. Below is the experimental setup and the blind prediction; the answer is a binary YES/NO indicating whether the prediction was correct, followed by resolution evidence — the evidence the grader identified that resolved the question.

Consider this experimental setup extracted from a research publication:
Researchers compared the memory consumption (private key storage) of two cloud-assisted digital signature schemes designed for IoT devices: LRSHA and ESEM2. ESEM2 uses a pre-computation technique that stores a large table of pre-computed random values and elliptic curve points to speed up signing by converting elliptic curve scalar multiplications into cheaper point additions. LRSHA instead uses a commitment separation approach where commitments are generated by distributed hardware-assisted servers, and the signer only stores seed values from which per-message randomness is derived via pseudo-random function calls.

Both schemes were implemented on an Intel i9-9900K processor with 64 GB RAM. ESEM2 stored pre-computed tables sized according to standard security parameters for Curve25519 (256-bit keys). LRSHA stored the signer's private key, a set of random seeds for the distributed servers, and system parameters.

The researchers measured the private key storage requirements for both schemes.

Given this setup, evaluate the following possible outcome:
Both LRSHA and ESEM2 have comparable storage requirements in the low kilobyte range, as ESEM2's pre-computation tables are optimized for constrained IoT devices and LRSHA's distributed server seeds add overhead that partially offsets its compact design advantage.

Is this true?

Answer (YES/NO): NO